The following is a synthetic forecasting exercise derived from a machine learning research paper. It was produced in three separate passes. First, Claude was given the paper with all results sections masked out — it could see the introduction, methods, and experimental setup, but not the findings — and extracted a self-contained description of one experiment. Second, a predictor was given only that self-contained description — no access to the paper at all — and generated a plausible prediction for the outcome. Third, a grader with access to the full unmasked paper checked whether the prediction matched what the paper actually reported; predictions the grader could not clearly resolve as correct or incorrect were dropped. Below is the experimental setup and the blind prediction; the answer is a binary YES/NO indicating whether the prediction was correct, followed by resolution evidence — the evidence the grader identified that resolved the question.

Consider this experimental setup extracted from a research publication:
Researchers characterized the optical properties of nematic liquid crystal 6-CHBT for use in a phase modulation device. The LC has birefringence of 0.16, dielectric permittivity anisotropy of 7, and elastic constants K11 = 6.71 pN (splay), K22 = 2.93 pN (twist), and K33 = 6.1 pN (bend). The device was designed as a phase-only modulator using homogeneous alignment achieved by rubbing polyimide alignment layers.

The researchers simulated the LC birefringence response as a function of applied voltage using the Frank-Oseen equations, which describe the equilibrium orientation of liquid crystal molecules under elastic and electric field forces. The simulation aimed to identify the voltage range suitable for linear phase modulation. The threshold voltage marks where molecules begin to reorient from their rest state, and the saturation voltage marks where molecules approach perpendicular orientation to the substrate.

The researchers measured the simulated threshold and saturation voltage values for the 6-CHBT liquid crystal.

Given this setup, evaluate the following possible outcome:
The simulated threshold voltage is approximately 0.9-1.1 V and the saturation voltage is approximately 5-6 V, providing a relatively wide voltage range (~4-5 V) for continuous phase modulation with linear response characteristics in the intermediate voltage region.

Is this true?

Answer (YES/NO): NO